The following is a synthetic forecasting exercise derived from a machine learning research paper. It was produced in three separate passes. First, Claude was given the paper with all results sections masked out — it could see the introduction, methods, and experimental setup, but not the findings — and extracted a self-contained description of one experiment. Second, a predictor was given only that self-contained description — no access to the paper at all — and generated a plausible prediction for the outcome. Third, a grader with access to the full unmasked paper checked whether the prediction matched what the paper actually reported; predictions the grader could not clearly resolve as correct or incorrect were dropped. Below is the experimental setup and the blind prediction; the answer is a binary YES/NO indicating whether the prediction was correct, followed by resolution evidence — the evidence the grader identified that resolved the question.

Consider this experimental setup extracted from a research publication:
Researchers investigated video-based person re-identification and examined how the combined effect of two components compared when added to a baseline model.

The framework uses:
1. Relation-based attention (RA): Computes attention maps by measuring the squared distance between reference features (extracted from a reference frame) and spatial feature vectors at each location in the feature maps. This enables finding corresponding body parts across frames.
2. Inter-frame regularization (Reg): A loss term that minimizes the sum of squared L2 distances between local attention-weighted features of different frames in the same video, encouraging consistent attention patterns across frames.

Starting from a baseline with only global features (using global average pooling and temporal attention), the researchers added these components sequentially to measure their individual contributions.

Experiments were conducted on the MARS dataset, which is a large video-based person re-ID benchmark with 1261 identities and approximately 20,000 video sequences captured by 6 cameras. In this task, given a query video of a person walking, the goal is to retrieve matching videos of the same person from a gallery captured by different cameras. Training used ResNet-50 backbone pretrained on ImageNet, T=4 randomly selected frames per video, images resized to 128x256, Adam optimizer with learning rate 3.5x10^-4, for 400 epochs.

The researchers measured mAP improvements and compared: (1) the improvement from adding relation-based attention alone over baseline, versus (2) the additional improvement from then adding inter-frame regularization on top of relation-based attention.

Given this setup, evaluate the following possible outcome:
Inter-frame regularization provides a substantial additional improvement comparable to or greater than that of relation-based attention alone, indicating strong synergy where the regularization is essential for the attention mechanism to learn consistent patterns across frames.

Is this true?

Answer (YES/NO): YES